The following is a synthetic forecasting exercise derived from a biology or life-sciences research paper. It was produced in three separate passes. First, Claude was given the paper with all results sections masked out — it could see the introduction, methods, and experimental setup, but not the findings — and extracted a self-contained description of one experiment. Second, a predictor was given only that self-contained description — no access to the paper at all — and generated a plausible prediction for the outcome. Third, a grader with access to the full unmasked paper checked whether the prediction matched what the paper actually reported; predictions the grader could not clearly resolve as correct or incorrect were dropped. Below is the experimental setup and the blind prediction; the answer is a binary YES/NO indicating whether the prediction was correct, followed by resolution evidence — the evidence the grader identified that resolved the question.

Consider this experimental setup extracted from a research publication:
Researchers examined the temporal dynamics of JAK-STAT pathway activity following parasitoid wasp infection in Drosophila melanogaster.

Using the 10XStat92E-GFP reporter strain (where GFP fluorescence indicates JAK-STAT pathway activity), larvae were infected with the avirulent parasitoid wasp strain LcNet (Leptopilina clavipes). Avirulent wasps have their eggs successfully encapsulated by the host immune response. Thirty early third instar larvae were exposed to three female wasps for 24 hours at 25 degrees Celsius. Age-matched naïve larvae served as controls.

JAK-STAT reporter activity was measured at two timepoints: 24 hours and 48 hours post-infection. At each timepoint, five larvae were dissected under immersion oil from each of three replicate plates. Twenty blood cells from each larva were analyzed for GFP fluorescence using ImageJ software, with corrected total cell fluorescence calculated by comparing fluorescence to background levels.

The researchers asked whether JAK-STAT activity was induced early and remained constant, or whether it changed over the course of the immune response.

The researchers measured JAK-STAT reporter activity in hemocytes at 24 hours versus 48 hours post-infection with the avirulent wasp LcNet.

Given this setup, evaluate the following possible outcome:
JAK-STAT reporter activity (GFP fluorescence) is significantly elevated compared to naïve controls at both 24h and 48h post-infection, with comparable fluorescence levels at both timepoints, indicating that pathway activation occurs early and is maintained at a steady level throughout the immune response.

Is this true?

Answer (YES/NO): NO